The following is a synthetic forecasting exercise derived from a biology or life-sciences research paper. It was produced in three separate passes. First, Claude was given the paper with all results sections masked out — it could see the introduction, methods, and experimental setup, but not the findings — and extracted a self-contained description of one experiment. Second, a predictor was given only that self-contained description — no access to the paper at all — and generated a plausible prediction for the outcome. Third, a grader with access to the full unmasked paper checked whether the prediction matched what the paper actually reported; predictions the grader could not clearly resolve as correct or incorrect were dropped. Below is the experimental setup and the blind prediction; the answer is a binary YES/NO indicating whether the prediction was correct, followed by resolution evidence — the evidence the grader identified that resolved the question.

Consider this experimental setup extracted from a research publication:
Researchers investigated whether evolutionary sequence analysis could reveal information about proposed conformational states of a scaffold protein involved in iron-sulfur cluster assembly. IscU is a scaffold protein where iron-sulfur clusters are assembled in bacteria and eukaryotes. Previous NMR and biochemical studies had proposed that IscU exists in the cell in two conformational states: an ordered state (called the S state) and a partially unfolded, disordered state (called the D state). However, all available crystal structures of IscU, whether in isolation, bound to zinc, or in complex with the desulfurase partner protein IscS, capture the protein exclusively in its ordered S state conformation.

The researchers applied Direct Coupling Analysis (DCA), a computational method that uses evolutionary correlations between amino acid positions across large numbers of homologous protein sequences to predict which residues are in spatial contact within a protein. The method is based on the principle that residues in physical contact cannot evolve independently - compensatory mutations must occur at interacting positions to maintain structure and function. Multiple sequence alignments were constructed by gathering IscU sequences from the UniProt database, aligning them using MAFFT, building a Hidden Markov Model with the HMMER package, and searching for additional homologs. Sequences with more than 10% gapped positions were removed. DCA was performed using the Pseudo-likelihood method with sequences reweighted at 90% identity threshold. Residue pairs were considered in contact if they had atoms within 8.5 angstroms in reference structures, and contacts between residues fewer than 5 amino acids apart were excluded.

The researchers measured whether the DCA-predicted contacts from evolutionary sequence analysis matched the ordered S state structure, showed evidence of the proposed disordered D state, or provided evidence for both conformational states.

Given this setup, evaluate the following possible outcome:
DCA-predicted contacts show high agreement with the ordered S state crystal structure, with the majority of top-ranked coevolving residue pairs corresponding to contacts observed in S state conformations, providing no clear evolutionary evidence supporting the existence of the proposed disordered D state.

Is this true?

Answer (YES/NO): YES